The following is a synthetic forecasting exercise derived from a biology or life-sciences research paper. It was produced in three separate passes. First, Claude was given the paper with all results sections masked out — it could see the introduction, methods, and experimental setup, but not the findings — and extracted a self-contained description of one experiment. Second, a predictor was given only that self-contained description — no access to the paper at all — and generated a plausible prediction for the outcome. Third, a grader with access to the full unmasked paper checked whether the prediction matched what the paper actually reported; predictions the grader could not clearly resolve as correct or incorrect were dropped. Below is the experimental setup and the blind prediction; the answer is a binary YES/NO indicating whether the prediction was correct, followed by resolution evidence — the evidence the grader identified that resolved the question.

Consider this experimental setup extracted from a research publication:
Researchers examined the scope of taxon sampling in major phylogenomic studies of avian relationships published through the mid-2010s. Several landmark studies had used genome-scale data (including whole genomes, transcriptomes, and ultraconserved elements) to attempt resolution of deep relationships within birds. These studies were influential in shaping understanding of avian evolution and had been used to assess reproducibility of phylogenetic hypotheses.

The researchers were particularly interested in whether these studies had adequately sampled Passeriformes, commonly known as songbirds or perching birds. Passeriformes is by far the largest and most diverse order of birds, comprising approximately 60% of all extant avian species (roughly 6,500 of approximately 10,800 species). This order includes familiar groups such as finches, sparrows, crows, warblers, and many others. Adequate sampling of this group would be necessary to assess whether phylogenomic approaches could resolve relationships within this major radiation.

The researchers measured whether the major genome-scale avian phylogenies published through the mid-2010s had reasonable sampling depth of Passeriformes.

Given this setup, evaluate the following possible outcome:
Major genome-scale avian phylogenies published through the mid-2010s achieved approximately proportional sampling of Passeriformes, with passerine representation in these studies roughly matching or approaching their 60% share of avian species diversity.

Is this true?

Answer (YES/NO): NO